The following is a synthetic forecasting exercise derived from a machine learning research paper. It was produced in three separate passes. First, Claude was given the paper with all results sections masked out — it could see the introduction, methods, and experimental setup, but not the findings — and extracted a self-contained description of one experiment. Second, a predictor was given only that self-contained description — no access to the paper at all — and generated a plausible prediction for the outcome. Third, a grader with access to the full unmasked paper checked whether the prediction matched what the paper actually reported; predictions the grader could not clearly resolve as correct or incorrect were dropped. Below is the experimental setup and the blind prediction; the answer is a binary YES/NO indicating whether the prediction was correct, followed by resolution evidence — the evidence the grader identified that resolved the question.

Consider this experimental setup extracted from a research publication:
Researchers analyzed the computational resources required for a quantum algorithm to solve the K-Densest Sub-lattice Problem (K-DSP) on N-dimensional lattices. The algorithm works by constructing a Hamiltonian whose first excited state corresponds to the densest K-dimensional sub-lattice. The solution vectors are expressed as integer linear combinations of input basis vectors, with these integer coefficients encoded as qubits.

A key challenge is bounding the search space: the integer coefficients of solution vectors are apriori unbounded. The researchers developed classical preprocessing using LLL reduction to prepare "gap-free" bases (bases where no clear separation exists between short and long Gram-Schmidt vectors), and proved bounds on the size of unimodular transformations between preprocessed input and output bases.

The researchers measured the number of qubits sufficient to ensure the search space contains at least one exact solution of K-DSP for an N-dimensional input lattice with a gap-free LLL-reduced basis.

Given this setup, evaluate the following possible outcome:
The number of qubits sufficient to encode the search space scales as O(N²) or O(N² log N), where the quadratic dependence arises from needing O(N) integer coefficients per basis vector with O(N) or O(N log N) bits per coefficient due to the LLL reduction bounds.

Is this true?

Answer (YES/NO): NO